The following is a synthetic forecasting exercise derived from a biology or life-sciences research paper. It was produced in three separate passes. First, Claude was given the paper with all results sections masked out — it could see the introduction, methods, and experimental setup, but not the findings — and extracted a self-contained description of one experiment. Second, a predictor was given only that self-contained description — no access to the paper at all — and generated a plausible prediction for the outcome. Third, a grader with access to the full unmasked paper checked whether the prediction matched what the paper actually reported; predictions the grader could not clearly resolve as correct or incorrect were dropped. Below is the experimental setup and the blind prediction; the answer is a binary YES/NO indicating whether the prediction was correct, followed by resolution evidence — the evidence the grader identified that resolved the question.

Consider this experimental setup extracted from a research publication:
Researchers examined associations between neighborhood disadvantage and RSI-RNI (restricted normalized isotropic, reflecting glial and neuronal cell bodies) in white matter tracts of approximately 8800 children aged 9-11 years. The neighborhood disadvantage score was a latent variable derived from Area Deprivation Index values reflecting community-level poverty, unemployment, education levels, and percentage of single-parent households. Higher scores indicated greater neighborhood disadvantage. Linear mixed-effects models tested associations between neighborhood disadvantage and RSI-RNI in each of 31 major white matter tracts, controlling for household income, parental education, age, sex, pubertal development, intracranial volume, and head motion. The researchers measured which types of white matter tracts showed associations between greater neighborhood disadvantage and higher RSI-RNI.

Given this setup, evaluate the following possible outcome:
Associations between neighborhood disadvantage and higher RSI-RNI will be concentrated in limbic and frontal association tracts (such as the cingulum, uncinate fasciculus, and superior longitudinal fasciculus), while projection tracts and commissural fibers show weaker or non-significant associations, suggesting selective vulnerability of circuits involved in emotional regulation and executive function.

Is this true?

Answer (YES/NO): NO